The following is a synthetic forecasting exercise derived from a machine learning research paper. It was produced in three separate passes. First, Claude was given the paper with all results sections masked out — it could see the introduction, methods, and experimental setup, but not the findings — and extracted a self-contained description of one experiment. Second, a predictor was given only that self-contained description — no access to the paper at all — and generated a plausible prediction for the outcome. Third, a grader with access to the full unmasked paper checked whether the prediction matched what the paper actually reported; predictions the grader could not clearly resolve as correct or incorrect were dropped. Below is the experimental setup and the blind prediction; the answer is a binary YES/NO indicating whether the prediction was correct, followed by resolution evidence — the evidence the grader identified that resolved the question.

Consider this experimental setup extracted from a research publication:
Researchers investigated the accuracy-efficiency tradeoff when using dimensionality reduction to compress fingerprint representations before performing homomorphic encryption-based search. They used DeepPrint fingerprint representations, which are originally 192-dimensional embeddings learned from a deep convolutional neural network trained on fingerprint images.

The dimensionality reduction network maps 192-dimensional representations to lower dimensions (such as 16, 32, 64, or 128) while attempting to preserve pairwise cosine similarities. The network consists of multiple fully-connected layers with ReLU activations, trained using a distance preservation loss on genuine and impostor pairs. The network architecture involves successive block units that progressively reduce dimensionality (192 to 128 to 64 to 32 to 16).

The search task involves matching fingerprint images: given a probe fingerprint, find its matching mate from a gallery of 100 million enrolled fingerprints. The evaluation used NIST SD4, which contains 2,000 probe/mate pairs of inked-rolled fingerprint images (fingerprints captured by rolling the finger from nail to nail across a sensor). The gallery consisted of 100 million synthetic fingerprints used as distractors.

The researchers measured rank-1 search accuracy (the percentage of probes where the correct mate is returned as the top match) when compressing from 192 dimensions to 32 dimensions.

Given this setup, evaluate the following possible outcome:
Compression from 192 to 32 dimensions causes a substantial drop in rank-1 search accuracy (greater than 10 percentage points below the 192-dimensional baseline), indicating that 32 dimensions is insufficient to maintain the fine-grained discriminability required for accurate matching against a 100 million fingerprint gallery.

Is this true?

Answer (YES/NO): NO